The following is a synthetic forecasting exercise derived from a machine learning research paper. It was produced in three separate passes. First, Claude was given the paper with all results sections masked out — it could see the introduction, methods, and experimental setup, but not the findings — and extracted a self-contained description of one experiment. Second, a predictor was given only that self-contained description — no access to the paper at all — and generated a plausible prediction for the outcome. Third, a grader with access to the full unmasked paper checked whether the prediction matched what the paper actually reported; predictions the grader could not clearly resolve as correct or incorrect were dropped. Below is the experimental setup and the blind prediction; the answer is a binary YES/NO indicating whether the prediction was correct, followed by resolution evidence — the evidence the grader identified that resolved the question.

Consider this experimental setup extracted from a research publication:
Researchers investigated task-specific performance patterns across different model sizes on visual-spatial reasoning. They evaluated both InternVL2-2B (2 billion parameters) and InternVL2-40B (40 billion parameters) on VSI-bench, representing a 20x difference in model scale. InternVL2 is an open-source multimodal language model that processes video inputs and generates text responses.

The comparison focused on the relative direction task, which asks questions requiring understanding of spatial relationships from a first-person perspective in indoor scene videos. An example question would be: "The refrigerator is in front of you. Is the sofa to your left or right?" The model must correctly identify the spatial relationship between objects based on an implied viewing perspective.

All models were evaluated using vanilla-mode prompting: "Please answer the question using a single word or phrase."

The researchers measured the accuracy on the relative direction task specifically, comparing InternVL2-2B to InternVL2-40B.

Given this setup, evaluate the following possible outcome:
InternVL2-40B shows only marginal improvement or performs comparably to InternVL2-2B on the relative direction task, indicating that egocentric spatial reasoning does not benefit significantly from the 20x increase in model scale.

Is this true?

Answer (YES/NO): NO